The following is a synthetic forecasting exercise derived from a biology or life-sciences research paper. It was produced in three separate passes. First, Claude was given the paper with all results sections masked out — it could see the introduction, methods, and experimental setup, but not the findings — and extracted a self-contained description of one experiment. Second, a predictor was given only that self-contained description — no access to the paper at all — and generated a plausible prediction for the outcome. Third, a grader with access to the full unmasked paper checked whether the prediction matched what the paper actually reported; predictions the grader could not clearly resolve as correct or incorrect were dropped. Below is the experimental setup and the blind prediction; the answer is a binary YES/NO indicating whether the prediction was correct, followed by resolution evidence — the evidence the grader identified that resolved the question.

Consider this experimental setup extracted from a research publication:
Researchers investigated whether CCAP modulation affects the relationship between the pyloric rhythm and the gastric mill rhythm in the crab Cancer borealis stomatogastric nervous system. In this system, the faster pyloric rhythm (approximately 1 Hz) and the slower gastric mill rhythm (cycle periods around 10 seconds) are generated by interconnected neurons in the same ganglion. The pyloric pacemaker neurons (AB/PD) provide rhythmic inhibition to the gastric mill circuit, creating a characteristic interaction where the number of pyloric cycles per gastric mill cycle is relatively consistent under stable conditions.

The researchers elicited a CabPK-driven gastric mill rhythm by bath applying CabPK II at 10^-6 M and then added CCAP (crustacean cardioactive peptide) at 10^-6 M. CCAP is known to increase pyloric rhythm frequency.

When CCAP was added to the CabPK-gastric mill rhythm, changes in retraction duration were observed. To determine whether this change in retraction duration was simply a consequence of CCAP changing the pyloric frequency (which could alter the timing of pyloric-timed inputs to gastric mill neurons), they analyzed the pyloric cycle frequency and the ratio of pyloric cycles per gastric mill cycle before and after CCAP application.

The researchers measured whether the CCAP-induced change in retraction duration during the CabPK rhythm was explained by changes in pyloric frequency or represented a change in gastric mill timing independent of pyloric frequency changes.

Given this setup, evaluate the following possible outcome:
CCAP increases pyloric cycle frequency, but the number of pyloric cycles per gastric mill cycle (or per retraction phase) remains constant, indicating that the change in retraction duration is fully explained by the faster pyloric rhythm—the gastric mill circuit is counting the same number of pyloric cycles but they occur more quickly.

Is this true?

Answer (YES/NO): NO